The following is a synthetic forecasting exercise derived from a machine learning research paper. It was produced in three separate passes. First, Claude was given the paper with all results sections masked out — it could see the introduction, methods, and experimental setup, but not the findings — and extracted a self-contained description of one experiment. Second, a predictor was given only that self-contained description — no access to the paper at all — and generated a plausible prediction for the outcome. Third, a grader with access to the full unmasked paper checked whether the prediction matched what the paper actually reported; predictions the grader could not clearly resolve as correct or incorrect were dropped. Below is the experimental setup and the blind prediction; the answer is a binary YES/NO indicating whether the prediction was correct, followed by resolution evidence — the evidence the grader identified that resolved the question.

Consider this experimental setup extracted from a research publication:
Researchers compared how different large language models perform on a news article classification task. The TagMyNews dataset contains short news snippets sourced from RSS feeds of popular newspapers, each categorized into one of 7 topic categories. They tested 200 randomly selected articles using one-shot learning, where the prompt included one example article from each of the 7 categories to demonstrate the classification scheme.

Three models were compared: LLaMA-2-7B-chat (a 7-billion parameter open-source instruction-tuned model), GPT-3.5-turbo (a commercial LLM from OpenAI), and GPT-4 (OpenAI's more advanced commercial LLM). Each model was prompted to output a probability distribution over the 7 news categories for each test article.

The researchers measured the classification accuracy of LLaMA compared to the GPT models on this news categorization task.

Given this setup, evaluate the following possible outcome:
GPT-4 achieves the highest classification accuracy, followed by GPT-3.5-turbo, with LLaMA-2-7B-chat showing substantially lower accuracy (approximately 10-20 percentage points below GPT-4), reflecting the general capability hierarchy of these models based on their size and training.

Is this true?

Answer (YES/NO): NO